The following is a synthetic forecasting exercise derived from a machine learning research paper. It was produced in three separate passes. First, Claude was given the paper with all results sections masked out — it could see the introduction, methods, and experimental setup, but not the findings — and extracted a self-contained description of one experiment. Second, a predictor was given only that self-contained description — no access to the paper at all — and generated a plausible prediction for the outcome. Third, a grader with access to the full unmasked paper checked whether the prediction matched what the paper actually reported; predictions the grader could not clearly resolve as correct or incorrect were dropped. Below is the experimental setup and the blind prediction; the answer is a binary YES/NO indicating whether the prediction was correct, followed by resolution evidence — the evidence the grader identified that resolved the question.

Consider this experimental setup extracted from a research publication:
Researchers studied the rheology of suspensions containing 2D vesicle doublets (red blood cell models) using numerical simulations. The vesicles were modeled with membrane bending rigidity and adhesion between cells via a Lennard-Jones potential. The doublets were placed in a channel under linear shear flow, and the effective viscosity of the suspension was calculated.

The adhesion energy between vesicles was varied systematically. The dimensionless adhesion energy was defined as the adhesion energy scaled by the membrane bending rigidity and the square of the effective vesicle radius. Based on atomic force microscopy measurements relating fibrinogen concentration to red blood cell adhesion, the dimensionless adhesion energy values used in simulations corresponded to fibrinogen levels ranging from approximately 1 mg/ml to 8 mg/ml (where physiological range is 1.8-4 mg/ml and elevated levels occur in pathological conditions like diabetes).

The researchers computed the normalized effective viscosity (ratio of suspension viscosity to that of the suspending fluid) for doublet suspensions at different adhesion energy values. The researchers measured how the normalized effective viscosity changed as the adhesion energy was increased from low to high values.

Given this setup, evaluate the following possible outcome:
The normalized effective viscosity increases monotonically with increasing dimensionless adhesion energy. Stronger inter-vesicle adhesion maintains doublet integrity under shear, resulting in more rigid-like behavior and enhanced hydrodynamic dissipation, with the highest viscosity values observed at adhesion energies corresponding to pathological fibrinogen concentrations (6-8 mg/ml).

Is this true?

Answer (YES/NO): NO